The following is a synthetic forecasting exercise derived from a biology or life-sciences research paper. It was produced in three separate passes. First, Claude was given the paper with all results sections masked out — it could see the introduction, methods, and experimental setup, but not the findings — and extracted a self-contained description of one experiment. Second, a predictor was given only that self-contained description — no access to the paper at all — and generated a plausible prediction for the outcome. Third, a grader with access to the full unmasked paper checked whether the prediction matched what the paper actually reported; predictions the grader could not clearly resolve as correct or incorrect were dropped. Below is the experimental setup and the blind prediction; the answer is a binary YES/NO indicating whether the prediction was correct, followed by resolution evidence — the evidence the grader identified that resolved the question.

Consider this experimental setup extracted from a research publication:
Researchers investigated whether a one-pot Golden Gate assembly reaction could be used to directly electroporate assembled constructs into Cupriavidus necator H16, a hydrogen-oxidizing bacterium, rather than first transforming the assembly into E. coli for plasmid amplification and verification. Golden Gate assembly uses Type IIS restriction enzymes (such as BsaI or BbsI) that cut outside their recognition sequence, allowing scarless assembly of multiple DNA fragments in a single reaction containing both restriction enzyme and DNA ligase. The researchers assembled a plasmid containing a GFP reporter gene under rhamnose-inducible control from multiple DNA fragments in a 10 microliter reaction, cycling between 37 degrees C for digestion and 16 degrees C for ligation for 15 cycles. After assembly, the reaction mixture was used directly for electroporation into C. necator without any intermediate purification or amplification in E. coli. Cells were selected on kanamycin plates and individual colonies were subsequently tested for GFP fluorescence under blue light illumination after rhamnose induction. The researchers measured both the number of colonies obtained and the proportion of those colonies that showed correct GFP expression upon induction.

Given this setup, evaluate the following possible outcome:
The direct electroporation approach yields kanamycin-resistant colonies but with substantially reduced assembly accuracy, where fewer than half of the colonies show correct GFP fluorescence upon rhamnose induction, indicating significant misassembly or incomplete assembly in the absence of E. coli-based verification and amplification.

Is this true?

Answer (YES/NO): NO